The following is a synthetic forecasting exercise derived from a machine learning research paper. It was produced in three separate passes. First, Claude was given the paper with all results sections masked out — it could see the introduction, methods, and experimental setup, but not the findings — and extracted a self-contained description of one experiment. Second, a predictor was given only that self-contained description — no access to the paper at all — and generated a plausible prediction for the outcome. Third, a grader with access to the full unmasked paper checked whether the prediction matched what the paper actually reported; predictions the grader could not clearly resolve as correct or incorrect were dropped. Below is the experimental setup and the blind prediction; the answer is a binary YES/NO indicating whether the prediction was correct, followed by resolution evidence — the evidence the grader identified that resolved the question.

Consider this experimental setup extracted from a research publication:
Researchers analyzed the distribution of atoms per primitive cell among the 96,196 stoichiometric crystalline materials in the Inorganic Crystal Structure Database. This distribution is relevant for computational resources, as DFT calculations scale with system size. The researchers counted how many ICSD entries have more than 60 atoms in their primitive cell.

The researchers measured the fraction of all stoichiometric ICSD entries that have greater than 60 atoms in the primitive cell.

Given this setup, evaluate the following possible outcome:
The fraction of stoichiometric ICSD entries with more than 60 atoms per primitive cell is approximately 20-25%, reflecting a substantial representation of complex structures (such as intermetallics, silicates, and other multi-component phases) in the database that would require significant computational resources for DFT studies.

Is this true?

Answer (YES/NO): NO